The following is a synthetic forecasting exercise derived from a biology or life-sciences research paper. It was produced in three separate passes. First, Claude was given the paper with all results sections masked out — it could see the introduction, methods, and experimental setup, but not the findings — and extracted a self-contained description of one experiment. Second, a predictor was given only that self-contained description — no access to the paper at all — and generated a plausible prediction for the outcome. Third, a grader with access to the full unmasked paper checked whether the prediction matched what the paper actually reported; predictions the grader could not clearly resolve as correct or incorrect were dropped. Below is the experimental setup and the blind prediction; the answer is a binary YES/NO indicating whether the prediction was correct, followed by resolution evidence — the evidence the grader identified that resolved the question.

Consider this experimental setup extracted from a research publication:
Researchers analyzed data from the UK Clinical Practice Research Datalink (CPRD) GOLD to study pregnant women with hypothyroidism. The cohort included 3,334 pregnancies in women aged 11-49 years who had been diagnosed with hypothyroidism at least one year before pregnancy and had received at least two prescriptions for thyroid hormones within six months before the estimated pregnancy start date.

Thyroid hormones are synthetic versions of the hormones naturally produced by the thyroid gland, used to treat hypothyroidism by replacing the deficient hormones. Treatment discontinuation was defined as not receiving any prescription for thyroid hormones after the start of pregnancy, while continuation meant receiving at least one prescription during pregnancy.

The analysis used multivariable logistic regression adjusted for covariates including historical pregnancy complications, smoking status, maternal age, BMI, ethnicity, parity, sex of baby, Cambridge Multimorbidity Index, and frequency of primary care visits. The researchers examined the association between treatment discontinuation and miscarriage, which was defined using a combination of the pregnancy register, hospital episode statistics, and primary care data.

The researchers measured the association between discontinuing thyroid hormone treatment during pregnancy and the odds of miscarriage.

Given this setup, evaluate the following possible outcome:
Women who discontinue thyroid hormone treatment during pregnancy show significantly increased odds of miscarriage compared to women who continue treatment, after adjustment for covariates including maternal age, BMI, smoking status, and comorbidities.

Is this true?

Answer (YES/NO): NO